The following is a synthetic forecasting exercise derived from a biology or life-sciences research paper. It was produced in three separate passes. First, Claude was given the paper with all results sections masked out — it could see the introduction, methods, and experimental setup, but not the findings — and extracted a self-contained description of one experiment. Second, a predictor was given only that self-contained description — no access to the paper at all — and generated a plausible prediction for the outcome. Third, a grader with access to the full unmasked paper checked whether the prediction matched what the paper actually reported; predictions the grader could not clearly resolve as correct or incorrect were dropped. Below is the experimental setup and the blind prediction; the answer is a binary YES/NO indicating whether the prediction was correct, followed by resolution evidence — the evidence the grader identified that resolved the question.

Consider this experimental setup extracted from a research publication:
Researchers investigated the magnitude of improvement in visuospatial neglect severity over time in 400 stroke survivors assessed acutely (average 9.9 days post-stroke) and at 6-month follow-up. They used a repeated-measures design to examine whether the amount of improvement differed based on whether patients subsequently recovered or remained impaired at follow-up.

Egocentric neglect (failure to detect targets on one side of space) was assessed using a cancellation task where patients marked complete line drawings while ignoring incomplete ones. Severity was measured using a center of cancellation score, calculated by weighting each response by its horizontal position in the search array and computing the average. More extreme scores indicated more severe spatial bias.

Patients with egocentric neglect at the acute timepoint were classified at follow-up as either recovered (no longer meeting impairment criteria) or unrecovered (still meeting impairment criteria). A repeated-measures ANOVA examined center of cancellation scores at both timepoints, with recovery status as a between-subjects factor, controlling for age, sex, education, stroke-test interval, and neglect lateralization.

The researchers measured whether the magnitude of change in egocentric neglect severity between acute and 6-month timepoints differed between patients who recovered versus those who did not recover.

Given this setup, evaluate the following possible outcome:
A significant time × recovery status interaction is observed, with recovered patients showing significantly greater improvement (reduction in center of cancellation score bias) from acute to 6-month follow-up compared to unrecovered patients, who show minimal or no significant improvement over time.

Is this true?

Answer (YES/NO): NO